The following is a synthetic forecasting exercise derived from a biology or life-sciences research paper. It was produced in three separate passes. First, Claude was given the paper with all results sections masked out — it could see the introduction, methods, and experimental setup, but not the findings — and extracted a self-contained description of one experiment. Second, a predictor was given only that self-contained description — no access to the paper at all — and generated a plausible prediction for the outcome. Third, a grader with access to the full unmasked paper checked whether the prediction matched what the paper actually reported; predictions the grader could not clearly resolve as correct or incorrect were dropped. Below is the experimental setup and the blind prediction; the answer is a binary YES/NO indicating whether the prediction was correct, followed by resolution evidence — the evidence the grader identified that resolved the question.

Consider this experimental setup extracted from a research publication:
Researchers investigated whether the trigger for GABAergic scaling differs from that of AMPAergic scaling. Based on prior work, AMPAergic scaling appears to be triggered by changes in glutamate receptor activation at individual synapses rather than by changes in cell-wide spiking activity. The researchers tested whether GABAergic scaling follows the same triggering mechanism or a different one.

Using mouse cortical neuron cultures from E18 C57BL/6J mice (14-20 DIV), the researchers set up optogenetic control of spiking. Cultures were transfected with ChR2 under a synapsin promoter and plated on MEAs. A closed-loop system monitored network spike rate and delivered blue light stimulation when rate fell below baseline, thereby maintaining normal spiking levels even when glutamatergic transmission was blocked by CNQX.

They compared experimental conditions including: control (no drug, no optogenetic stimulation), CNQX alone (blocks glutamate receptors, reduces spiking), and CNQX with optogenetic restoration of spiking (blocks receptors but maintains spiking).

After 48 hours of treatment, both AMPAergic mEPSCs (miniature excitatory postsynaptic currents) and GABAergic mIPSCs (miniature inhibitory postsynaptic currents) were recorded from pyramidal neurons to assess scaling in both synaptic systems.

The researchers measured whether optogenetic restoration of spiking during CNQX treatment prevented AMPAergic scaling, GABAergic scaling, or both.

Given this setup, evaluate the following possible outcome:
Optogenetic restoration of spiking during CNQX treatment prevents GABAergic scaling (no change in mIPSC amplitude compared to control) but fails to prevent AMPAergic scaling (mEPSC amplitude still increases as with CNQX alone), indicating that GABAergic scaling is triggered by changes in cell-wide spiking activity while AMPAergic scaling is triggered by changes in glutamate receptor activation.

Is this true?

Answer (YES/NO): YES